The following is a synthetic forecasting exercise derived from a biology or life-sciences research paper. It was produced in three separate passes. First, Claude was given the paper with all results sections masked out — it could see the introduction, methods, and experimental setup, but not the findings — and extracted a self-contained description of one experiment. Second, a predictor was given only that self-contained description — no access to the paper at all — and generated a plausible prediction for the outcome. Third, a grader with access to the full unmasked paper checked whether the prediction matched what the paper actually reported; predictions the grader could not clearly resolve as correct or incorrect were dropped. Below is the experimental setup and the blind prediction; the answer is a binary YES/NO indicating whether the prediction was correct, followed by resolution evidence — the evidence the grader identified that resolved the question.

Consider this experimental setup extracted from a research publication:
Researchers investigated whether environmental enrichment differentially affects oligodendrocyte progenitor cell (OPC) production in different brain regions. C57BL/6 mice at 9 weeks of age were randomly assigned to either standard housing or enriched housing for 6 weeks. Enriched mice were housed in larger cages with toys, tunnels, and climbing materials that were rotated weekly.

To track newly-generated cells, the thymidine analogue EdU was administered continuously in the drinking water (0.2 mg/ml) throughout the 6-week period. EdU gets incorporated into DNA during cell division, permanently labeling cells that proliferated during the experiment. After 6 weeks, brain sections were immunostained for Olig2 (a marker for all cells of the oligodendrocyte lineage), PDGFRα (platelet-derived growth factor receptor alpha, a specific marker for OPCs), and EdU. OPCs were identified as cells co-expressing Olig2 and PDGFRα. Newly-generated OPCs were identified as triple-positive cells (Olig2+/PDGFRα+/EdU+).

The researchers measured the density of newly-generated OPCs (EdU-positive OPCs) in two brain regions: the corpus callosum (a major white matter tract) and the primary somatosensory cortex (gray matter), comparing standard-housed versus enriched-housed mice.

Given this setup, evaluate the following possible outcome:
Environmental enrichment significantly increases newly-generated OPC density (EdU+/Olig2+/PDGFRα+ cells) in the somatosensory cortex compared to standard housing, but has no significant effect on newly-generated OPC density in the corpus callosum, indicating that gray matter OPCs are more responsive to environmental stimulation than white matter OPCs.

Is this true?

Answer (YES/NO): NO